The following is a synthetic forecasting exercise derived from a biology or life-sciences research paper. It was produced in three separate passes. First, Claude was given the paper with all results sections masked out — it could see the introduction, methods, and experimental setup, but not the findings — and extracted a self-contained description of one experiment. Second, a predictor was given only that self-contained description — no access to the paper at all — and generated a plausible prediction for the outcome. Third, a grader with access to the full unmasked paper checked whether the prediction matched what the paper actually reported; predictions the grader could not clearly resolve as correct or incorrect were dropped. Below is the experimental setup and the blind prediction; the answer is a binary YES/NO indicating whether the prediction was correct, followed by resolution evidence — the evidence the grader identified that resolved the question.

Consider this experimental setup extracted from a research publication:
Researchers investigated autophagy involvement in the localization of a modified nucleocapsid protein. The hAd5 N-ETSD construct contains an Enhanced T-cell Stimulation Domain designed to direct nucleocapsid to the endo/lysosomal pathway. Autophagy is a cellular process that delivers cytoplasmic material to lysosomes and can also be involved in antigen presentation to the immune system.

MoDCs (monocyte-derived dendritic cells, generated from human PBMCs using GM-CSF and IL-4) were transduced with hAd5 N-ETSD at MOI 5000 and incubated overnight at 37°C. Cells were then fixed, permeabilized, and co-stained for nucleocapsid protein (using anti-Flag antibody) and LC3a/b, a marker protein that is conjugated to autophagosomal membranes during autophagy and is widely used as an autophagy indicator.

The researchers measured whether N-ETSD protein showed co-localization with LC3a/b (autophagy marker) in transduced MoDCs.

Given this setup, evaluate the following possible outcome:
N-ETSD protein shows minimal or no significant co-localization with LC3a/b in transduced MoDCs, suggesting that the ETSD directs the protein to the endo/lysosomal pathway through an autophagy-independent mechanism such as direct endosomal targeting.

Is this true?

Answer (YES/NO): NO